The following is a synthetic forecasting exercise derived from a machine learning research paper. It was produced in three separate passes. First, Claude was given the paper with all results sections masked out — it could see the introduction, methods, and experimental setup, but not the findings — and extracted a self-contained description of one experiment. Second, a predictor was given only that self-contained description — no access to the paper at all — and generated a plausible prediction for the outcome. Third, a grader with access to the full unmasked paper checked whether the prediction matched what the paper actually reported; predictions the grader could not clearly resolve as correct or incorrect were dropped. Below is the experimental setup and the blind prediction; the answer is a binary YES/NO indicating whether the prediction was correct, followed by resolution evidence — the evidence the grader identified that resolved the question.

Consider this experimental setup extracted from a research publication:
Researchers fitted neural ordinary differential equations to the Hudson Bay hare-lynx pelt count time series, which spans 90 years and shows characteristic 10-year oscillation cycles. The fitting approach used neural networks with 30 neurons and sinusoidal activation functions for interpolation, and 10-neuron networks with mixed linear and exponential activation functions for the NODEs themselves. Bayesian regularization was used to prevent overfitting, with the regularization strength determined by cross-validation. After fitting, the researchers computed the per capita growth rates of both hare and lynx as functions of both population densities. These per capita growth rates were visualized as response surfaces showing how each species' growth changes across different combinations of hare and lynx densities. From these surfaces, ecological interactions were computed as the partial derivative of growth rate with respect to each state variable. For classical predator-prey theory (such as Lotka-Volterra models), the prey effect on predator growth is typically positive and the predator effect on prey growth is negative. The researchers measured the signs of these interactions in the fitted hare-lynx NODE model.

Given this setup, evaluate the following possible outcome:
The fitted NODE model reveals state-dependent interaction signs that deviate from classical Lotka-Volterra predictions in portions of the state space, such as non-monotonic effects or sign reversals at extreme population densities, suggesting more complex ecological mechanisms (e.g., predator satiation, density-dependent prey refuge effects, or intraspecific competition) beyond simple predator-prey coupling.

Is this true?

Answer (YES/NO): NO